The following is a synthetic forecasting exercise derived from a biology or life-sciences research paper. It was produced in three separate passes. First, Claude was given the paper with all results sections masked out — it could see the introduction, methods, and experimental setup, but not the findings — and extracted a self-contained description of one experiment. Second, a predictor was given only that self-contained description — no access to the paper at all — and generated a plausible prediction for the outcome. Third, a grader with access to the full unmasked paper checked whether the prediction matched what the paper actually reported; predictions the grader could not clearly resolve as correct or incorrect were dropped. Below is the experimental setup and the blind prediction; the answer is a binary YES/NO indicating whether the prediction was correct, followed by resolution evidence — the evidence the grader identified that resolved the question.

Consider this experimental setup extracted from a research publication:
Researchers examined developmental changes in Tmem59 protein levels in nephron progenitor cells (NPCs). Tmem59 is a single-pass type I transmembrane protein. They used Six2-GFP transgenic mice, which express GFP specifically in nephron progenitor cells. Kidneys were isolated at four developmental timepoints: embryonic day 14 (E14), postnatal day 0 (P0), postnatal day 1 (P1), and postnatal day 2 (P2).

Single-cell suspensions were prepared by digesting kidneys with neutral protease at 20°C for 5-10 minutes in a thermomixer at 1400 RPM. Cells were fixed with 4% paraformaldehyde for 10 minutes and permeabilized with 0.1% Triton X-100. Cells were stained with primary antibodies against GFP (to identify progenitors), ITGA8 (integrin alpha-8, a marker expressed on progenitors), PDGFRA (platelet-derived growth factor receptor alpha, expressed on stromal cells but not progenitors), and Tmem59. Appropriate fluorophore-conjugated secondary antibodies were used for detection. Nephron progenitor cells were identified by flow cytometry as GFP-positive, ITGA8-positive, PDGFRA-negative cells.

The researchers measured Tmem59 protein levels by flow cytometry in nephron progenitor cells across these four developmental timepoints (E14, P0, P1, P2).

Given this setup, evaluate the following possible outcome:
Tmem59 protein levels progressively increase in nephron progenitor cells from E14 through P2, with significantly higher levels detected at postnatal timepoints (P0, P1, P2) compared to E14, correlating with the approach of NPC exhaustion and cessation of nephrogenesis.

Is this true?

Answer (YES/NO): YES